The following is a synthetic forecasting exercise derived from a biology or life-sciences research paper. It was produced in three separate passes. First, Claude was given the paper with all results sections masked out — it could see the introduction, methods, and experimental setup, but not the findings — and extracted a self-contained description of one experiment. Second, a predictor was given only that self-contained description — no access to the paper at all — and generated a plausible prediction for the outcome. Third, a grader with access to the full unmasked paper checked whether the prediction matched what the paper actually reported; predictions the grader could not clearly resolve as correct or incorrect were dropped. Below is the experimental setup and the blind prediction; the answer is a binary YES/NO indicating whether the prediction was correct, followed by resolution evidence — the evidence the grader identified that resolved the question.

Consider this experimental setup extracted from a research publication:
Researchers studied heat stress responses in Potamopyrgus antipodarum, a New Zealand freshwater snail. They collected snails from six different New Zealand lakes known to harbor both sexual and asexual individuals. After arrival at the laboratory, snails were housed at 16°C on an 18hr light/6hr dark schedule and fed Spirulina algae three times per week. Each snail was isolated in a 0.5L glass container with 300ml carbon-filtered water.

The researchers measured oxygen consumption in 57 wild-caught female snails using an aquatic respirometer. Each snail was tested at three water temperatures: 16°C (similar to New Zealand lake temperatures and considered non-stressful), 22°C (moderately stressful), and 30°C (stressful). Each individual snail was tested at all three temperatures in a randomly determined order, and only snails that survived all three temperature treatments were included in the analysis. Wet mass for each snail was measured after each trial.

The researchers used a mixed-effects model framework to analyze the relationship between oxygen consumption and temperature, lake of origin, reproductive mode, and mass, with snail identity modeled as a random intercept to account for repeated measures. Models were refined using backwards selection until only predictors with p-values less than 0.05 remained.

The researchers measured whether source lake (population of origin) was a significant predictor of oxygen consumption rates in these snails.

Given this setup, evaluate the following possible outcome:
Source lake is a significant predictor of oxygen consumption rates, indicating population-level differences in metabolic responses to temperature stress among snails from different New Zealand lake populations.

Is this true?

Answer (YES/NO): YES